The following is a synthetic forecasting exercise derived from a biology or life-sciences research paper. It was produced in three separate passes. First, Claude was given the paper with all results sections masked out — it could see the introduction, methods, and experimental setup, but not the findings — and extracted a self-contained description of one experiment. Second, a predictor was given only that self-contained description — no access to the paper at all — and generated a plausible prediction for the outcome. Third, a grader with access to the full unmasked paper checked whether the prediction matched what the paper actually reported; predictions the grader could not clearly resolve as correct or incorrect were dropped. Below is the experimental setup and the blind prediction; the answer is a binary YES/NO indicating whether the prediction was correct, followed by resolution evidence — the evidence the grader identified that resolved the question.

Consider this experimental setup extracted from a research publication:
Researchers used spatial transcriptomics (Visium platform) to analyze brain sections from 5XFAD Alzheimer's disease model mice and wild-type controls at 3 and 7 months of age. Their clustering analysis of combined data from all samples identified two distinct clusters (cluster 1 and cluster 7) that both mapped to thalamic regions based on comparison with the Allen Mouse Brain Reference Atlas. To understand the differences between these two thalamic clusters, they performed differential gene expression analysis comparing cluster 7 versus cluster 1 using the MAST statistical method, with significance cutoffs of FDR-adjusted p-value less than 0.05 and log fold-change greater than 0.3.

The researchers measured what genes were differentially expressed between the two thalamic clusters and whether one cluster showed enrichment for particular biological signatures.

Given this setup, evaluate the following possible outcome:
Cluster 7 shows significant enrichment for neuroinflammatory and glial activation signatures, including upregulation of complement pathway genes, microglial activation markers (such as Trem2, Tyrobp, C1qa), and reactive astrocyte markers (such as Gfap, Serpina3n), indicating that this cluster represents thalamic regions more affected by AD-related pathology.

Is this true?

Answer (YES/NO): YES